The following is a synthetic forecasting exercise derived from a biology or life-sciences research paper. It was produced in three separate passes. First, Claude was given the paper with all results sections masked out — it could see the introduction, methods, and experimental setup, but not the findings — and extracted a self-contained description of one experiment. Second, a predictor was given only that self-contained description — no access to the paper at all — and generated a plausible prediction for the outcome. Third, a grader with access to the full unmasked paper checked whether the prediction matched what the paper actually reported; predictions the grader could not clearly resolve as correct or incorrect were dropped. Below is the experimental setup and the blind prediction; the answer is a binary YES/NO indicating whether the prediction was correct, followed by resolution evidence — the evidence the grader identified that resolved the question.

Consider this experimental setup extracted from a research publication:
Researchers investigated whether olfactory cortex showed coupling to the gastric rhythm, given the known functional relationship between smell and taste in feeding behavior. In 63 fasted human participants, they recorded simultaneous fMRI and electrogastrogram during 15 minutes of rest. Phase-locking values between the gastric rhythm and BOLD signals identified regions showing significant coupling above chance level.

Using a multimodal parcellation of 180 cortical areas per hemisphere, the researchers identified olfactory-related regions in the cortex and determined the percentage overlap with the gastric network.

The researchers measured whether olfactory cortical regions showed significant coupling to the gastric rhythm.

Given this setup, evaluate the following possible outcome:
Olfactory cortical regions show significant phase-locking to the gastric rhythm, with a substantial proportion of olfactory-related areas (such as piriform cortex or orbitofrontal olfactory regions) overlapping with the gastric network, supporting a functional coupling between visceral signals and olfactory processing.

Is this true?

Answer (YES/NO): NO